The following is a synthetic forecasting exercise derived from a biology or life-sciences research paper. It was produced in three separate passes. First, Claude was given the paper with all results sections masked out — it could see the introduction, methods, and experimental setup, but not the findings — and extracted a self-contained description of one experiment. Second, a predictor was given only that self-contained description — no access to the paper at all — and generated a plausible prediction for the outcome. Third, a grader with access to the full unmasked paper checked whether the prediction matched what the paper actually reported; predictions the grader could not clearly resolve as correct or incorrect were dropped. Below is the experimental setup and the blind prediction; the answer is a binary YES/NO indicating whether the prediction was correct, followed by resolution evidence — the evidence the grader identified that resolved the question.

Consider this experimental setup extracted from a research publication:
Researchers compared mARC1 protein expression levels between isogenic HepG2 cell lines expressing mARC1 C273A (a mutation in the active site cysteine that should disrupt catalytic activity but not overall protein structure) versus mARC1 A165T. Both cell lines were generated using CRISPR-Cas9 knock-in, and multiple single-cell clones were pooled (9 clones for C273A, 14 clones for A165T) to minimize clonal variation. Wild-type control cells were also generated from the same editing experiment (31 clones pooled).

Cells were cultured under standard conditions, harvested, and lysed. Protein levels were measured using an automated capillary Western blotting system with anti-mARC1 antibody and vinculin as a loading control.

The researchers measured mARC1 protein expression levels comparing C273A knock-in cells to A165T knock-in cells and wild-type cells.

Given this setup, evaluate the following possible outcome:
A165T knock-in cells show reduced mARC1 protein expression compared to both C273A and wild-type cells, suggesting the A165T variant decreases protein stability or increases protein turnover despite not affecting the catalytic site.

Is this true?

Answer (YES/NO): YES